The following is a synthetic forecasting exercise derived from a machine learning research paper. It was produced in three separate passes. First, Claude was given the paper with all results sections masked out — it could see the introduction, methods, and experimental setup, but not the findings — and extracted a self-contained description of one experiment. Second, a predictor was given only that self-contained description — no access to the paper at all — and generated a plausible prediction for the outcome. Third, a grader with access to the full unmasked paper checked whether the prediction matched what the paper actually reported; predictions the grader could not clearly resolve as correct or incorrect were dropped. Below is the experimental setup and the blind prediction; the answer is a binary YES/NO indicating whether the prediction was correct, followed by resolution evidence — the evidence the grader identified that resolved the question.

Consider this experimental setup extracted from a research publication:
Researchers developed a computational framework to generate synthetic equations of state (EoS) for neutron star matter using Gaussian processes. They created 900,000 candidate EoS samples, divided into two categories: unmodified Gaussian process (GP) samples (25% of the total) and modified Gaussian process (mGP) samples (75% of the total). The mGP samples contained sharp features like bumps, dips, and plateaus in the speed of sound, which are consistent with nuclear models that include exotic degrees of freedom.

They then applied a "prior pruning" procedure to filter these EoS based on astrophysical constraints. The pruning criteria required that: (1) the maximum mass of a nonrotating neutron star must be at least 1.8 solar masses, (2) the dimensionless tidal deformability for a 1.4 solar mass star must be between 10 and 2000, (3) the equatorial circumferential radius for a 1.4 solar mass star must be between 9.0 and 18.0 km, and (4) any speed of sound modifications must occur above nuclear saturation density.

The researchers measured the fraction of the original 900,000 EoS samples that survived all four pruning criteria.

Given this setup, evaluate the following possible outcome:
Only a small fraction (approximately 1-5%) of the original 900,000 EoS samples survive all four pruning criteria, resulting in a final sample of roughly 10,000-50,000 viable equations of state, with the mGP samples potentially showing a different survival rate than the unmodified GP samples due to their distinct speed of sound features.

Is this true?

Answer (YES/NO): NO